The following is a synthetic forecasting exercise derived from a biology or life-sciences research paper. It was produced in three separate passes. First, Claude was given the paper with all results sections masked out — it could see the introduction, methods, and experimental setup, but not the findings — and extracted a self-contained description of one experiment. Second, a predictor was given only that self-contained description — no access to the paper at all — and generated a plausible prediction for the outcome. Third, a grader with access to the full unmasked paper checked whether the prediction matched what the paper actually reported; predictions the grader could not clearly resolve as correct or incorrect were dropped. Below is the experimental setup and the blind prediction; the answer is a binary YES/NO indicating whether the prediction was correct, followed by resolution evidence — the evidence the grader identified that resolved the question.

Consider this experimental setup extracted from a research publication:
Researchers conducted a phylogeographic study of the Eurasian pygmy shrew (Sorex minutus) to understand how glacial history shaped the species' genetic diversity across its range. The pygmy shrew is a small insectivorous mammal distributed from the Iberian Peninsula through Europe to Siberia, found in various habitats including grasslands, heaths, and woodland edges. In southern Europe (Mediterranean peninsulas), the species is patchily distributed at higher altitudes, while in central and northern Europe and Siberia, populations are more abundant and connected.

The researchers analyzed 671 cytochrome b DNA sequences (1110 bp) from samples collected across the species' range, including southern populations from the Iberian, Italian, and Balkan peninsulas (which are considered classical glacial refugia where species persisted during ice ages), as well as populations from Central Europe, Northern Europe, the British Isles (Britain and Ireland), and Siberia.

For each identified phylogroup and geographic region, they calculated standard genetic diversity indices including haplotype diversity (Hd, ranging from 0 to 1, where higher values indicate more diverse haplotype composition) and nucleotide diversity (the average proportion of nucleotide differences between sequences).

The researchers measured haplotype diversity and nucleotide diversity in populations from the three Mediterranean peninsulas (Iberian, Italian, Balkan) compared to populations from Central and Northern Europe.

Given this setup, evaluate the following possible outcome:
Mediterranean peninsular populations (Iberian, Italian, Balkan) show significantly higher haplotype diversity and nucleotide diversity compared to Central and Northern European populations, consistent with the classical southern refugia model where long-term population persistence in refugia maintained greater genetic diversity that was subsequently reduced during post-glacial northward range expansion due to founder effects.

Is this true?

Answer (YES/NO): NO